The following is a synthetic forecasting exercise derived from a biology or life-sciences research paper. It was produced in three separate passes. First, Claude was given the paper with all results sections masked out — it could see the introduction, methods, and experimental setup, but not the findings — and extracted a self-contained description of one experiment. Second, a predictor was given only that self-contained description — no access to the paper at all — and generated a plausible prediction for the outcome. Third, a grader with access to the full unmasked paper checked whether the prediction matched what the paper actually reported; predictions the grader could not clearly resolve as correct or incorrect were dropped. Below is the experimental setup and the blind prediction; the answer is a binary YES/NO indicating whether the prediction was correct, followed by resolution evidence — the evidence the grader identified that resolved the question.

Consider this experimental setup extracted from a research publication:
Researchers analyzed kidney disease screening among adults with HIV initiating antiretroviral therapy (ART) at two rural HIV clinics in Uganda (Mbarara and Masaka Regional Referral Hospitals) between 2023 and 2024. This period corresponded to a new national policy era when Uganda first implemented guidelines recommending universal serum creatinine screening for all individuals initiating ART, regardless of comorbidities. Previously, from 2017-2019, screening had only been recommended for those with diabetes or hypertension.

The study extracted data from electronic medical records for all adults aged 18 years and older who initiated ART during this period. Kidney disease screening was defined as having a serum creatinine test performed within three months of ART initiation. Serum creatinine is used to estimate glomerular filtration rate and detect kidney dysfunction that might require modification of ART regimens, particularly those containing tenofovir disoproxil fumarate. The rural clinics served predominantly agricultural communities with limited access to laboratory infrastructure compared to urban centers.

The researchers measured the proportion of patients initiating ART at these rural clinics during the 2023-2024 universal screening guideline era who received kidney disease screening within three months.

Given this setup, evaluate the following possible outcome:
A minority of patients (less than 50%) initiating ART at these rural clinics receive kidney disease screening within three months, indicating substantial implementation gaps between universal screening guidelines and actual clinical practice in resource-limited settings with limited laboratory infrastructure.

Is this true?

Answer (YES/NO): YES